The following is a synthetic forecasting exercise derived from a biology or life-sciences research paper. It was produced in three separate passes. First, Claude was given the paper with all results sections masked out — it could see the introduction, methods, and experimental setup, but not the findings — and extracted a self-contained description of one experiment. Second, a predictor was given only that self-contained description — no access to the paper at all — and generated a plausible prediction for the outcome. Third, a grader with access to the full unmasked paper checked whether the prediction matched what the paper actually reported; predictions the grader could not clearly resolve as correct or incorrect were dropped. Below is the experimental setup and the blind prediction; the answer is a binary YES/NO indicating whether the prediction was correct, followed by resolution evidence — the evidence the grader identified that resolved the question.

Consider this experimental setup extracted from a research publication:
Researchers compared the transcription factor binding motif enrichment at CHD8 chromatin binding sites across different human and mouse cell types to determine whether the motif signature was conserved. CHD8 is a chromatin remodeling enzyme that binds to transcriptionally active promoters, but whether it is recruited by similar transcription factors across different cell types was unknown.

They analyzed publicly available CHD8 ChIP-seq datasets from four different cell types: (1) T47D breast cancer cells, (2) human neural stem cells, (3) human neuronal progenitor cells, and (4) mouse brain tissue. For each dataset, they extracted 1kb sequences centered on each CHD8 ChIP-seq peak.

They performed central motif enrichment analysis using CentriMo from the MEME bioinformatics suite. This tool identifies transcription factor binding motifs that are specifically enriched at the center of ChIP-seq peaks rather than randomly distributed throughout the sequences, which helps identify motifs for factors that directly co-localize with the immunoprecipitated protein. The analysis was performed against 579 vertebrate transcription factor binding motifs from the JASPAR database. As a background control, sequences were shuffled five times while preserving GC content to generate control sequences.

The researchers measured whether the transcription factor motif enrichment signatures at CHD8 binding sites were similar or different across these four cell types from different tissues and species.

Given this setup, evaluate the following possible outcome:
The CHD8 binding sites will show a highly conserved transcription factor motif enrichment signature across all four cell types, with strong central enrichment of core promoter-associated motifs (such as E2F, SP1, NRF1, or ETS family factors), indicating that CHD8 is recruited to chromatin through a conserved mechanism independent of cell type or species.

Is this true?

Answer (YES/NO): YES